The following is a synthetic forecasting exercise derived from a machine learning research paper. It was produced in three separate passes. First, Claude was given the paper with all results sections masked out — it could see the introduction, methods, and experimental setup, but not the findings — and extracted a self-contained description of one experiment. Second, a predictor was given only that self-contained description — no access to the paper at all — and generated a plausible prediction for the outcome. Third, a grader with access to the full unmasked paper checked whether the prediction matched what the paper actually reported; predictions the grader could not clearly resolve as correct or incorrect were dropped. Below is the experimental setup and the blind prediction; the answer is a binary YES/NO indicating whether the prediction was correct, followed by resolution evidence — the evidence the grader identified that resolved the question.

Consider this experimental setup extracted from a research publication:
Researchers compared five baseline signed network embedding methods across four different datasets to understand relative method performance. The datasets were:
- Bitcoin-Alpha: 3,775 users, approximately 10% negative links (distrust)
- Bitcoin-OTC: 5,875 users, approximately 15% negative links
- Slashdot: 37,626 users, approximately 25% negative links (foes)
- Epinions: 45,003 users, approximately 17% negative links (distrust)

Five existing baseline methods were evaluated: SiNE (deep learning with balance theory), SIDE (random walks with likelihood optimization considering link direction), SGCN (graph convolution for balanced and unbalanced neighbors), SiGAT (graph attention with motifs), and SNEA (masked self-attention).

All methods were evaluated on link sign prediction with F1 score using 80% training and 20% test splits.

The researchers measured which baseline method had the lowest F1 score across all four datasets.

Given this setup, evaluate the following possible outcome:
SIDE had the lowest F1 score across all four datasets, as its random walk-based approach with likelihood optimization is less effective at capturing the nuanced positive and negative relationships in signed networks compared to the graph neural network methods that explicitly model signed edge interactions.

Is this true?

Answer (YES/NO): YES